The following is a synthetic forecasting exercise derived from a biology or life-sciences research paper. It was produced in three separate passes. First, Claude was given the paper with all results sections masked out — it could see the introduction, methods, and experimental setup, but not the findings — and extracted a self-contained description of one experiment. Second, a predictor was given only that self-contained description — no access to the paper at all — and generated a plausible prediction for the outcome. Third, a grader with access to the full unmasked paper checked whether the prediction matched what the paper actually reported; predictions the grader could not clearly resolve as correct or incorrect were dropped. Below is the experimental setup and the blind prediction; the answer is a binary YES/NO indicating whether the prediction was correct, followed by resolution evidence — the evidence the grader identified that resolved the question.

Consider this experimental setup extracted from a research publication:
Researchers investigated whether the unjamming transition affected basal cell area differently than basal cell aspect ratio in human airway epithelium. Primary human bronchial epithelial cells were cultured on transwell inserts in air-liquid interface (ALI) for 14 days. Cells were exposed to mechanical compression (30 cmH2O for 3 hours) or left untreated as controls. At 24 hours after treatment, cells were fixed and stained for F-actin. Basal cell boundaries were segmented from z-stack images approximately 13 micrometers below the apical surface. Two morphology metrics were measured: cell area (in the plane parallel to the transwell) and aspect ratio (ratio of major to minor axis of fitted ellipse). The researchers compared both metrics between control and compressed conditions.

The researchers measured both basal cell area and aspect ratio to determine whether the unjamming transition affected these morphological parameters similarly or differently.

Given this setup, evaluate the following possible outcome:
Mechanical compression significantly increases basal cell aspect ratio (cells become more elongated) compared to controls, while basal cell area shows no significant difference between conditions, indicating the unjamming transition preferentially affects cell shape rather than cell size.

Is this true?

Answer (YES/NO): NO